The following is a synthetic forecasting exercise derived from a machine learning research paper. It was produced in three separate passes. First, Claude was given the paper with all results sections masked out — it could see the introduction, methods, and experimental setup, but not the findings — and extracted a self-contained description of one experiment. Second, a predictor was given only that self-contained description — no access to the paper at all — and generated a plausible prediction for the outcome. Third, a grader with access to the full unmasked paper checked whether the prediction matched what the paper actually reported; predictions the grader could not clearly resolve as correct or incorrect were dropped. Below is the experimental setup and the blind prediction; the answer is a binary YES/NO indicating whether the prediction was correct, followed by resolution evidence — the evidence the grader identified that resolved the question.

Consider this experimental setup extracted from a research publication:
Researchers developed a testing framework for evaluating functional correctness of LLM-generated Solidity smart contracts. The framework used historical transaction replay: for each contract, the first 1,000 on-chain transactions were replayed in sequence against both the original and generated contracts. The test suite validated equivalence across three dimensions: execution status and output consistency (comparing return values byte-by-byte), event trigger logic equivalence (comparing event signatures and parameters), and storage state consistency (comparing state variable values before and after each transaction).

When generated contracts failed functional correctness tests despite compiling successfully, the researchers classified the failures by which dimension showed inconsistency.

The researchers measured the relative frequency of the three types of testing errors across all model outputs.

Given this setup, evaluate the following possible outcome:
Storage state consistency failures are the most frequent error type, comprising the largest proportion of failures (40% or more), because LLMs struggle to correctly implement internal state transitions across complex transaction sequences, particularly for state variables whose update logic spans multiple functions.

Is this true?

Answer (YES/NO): NO